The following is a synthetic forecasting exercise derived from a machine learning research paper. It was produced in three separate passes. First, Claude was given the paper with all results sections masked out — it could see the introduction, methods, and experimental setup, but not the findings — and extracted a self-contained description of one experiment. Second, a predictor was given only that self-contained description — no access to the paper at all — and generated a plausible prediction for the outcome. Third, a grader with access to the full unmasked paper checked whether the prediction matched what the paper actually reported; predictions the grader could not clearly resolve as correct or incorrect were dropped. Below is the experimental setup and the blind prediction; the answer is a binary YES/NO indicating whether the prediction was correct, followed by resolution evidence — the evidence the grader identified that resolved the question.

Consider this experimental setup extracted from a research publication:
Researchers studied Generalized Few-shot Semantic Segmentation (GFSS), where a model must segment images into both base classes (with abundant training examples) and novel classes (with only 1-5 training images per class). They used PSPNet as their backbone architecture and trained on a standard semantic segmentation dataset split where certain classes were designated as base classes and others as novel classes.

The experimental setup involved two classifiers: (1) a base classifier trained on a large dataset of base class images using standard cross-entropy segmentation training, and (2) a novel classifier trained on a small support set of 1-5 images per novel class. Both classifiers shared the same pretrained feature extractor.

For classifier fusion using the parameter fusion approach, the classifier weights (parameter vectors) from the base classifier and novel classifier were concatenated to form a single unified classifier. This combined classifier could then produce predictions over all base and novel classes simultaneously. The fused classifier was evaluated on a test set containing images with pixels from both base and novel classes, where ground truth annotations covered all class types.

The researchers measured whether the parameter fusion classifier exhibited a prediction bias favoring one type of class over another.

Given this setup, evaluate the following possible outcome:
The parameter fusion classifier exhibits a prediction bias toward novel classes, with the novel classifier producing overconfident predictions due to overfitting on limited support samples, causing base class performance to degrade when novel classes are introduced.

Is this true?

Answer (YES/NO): NO